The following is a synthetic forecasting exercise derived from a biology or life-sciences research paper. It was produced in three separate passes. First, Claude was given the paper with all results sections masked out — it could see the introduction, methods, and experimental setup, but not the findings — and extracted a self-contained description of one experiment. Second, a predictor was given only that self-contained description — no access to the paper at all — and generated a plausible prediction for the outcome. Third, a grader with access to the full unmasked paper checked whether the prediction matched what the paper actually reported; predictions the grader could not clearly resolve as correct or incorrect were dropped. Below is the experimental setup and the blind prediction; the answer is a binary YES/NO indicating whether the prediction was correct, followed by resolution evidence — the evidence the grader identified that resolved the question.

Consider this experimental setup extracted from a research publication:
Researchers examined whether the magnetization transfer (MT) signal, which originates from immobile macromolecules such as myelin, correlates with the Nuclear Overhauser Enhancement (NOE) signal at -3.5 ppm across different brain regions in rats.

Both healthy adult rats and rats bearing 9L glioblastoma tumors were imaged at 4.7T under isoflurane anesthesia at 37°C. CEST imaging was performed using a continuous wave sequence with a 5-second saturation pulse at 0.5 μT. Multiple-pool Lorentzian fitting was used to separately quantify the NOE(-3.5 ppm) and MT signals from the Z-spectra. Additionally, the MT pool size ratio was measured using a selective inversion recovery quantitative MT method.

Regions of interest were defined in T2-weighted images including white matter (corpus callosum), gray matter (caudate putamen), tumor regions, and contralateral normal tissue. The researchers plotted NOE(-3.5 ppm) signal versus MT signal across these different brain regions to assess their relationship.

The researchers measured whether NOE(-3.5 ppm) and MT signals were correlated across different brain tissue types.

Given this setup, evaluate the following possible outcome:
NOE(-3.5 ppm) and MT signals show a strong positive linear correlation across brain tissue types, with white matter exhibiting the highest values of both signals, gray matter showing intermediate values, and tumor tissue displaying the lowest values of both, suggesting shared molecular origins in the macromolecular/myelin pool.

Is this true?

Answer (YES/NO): NO